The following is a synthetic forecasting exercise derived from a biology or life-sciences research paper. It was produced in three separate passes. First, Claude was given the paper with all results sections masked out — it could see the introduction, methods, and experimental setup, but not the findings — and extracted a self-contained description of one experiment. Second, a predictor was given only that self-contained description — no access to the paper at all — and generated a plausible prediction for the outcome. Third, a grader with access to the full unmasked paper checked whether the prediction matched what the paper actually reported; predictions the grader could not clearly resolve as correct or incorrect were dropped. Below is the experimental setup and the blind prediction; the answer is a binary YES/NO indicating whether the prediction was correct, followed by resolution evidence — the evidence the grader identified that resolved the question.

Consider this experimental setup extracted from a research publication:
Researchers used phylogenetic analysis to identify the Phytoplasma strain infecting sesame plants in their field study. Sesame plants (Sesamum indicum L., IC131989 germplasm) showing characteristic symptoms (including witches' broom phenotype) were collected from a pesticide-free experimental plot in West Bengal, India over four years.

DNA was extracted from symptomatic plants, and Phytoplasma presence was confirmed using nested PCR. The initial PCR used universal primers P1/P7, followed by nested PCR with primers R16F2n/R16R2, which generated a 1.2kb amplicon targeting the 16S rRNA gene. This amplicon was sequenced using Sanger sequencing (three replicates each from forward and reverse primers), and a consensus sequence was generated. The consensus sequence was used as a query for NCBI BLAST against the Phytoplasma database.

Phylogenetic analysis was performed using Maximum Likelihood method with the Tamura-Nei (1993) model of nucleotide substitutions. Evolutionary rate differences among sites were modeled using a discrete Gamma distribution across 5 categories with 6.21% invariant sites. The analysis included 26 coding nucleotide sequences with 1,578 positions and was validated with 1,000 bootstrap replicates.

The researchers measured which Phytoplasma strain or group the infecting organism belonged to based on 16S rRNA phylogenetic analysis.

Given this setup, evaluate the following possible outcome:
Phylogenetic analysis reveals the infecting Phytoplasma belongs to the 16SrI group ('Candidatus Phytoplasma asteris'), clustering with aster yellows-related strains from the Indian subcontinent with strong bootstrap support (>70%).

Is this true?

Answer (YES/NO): NO